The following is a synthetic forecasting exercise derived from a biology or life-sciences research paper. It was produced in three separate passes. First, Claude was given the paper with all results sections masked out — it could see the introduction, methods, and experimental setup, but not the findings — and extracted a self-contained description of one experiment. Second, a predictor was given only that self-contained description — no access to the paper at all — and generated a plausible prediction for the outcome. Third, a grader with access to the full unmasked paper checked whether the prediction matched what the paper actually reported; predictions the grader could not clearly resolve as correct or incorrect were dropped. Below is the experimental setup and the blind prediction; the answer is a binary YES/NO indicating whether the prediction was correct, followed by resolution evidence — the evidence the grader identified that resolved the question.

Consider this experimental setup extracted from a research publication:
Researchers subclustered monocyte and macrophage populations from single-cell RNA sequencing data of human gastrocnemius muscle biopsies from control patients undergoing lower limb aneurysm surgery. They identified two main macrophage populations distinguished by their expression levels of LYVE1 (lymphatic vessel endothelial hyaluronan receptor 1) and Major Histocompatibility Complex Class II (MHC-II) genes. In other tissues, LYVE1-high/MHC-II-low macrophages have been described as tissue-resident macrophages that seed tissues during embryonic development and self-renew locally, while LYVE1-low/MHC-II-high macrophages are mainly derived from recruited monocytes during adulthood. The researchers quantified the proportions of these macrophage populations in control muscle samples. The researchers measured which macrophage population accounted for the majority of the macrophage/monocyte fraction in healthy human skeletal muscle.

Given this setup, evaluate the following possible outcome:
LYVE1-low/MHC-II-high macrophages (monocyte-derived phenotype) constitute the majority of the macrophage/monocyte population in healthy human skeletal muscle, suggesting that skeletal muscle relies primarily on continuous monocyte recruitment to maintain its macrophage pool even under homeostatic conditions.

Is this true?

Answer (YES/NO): NO